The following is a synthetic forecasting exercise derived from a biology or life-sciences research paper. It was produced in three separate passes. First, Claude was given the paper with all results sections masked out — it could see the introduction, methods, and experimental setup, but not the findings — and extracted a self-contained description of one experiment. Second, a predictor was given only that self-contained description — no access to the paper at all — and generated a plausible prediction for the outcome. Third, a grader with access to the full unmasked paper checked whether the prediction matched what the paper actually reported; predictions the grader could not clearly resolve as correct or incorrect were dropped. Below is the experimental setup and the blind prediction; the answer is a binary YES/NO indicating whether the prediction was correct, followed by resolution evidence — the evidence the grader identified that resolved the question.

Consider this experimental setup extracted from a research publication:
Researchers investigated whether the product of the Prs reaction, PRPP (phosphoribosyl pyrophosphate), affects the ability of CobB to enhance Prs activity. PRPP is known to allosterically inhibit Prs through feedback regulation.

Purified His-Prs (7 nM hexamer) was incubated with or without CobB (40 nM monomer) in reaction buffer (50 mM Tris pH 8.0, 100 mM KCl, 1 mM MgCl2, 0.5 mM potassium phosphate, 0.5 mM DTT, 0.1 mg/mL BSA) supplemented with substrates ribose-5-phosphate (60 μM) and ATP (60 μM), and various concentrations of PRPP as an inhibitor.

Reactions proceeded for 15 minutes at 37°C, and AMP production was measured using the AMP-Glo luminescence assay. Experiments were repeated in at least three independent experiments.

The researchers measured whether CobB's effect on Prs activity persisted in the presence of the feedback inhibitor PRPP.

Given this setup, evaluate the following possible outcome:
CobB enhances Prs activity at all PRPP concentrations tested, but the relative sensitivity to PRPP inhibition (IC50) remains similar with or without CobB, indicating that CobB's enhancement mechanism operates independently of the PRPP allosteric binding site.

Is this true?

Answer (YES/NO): NO